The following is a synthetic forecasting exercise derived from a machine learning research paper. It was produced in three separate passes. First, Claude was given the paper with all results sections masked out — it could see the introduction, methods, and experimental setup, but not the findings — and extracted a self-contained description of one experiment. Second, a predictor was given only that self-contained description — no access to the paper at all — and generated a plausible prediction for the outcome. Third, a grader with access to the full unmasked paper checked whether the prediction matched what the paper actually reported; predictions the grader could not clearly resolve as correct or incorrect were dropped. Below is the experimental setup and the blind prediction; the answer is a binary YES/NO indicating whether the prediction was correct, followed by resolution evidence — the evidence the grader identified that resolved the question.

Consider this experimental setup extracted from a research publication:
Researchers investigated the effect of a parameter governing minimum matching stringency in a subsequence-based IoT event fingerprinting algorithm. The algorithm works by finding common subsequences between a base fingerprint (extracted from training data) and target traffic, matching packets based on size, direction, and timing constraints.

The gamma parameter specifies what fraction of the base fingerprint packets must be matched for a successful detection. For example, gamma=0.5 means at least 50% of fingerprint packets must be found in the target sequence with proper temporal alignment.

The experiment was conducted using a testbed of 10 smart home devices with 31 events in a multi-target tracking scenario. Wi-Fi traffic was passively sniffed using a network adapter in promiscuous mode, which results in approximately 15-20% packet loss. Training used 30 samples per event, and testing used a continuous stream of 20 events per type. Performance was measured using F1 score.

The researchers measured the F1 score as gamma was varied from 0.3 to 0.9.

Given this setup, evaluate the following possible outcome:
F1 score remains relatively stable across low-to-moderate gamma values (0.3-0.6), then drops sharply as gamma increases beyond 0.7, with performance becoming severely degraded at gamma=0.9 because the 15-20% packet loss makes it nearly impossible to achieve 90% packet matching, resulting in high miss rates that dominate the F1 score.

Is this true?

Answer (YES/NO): NO